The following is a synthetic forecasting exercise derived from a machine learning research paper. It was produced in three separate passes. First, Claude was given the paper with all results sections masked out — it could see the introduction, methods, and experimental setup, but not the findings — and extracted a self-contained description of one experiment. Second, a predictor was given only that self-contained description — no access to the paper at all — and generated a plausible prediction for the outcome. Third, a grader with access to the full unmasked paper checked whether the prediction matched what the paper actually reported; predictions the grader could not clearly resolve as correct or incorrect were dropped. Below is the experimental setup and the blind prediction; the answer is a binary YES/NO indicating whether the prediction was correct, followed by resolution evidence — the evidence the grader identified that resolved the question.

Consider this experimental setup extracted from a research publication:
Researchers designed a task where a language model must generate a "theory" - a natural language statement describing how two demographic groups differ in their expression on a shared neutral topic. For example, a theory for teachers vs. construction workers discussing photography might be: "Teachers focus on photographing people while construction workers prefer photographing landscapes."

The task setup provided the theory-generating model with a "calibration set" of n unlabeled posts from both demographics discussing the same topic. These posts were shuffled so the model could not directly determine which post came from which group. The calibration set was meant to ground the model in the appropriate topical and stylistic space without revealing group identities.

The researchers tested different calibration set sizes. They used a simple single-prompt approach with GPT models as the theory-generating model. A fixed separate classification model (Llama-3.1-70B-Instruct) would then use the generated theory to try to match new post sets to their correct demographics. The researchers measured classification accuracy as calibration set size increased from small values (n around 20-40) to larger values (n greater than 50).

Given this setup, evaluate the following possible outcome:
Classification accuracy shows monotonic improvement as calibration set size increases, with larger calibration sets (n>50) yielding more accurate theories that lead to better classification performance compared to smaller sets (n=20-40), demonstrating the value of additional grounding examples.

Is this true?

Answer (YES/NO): NO